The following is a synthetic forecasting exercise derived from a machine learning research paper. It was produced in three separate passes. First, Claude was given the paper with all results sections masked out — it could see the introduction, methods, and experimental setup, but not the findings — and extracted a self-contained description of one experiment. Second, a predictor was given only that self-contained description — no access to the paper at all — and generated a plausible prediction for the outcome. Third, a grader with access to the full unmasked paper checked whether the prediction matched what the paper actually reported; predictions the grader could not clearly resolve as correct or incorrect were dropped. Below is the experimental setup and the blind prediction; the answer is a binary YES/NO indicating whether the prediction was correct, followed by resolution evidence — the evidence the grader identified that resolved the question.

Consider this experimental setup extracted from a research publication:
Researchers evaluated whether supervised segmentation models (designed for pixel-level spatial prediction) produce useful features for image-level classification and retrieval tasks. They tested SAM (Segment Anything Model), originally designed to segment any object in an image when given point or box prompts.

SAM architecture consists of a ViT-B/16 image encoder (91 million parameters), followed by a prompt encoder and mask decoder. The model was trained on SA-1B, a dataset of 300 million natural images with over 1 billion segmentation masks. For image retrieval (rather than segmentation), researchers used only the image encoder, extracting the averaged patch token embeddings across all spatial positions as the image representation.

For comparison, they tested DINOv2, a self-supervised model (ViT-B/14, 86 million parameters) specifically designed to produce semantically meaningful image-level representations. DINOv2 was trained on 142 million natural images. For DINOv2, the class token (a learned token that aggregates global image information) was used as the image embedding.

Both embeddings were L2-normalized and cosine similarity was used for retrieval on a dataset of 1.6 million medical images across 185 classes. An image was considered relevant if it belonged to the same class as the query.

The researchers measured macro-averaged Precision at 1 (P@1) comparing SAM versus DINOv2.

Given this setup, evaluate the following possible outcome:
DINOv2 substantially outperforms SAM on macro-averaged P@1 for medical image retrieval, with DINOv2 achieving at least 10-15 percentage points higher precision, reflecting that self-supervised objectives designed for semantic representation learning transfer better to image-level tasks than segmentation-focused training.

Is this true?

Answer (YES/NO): NO